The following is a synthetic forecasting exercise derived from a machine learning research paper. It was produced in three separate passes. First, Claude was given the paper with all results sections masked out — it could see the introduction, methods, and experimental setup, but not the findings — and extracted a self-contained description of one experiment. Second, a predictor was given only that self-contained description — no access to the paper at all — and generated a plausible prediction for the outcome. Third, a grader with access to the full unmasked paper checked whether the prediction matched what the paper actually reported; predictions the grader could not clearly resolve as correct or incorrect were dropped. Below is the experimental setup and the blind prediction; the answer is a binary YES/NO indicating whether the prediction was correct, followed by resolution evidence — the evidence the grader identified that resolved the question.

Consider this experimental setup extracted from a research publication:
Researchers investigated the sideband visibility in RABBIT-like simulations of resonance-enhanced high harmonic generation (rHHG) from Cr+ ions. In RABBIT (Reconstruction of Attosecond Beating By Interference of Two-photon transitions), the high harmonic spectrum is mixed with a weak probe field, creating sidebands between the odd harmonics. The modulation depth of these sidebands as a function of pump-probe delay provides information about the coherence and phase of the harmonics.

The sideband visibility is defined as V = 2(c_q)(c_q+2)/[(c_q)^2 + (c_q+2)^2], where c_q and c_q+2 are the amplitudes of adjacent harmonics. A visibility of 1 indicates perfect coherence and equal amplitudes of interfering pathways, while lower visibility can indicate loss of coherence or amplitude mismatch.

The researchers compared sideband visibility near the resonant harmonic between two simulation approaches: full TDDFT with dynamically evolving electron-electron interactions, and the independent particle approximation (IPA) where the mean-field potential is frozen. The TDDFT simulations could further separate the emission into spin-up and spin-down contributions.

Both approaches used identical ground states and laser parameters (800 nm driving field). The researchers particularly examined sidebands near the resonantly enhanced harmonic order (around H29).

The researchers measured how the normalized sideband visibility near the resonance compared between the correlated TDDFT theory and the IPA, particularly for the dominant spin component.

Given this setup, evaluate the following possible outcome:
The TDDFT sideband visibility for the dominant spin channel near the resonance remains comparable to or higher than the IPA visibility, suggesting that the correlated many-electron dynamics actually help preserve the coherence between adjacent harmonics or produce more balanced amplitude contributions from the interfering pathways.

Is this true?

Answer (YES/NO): NO